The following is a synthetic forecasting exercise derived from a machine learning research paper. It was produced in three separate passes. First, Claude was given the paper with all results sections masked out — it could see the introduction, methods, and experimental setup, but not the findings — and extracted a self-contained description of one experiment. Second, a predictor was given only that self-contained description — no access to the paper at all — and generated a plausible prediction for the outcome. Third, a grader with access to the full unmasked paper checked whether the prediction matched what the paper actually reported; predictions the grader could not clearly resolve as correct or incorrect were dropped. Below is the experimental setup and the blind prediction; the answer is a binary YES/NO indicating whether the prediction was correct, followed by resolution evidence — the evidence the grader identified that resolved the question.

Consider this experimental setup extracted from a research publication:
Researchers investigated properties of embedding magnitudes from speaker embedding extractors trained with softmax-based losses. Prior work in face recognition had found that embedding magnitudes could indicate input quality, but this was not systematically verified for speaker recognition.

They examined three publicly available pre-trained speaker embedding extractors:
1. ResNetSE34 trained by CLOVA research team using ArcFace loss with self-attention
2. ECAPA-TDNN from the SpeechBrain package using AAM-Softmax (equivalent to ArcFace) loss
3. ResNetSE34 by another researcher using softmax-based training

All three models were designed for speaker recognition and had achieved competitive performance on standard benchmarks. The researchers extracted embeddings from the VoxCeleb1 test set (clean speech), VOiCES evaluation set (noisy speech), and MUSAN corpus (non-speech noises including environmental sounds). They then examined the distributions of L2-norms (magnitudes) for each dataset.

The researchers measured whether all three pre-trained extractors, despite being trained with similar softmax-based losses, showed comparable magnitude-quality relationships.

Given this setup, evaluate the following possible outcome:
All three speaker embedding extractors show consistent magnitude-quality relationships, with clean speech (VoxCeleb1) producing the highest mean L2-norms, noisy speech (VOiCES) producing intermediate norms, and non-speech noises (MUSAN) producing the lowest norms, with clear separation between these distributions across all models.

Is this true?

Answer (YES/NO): NO